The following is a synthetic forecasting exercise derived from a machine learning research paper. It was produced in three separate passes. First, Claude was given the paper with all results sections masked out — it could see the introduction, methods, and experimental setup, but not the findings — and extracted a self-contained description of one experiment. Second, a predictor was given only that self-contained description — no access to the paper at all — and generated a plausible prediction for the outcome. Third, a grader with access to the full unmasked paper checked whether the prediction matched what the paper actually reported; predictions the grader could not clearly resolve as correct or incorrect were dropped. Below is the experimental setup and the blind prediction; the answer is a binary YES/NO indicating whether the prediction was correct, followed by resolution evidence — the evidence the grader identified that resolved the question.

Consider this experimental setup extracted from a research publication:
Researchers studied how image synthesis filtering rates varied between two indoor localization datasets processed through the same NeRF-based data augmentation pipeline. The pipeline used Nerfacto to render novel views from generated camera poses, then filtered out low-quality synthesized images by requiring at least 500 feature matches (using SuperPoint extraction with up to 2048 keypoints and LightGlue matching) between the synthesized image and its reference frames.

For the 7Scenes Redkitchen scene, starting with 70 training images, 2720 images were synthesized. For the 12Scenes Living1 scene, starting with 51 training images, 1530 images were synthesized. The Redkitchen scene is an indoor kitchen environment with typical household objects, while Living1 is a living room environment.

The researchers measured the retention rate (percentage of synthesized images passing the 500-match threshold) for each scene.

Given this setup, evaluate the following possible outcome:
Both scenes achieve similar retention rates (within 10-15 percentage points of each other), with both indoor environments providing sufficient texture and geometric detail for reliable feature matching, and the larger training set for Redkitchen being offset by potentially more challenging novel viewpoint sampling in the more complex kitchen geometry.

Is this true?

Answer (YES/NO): NO